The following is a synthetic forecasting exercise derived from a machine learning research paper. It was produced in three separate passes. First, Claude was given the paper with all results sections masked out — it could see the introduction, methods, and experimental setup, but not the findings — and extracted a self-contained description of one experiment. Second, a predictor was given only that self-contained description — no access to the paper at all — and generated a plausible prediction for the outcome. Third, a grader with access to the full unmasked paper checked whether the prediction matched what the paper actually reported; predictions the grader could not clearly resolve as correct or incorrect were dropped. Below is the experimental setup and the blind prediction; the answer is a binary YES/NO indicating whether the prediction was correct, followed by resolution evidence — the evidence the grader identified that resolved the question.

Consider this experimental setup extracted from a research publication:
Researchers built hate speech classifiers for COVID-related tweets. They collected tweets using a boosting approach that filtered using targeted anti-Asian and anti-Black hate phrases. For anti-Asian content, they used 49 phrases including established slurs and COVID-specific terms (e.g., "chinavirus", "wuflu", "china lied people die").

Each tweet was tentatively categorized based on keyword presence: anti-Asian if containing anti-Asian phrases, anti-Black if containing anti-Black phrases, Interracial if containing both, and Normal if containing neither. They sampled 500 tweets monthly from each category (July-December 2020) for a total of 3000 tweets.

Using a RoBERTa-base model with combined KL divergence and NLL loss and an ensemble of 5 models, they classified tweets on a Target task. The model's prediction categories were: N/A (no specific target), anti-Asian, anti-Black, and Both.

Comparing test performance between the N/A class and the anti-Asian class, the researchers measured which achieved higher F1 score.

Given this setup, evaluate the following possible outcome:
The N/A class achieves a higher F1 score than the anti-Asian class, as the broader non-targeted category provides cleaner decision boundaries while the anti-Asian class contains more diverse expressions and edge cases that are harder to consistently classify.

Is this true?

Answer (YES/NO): YES